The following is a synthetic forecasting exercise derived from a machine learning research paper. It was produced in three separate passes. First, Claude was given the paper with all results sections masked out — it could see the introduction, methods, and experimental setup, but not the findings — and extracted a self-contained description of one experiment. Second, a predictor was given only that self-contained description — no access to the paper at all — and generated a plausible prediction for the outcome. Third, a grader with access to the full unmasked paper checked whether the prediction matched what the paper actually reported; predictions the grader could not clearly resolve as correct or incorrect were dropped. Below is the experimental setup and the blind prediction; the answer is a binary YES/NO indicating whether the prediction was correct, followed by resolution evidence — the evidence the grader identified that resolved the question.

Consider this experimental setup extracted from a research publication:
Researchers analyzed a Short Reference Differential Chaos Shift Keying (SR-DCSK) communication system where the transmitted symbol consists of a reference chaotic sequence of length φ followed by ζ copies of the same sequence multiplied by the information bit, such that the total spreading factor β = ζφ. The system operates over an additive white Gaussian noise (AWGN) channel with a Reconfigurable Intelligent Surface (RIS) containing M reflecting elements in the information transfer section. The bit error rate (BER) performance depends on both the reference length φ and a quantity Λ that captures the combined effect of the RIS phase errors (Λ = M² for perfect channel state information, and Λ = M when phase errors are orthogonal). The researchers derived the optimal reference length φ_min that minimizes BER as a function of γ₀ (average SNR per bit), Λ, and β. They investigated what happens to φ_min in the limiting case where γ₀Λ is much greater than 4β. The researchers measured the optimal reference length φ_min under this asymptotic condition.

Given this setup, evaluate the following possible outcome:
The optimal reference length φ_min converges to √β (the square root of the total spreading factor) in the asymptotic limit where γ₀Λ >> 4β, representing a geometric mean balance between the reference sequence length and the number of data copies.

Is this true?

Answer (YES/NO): NO